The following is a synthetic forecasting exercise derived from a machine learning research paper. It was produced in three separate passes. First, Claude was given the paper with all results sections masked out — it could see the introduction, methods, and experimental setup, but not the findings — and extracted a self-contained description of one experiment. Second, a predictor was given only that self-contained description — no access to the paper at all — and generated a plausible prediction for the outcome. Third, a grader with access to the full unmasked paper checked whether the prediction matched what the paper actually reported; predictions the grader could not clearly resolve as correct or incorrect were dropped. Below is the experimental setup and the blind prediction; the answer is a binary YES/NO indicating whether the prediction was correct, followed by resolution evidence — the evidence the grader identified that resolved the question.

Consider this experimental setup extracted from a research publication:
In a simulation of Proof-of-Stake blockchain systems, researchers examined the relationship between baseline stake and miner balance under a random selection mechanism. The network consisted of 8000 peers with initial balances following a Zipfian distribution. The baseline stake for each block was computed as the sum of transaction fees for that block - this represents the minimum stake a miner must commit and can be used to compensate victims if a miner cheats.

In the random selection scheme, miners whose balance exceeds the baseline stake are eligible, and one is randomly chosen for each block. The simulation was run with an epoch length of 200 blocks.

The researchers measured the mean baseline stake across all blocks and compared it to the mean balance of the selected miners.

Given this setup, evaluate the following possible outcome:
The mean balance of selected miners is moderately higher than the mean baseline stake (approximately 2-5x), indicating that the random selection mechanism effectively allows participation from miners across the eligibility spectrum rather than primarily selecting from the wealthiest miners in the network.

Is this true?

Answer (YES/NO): YES